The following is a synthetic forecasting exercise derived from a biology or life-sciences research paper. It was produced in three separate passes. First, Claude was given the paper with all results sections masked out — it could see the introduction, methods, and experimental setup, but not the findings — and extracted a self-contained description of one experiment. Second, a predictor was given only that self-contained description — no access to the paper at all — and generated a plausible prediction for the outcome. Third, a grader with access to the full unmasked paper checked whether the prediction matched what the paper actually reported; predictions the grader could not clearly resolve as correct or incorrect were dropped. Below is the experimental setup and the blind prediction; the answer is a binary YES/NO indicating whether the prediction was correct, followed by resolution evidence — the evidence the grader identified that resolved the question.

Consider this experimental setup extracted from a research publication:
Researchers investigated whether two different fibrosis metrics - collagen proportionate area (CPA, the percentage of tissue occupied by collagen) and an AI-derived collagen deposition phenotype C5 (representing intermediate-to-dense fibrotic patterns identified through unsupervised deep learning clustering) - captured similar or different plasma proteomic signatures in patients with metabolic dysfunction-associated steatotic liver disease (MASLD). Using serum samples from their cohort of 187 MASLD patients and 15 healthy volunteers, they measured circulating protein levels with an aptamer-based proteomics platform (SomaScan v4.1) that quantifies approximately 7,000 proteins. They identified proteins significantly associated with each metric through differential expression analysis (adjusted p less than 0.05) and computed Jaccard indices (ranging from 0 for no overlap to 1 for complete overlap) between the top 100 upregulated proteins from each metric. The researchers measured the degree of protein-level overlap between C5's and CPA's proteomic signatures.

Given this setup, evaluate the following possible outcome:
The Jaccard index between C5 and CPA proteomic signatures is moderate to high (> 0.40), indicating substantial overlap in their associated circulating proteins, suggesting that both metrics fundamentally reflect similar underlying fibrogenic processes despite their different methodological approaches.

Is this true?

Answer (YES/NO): NO